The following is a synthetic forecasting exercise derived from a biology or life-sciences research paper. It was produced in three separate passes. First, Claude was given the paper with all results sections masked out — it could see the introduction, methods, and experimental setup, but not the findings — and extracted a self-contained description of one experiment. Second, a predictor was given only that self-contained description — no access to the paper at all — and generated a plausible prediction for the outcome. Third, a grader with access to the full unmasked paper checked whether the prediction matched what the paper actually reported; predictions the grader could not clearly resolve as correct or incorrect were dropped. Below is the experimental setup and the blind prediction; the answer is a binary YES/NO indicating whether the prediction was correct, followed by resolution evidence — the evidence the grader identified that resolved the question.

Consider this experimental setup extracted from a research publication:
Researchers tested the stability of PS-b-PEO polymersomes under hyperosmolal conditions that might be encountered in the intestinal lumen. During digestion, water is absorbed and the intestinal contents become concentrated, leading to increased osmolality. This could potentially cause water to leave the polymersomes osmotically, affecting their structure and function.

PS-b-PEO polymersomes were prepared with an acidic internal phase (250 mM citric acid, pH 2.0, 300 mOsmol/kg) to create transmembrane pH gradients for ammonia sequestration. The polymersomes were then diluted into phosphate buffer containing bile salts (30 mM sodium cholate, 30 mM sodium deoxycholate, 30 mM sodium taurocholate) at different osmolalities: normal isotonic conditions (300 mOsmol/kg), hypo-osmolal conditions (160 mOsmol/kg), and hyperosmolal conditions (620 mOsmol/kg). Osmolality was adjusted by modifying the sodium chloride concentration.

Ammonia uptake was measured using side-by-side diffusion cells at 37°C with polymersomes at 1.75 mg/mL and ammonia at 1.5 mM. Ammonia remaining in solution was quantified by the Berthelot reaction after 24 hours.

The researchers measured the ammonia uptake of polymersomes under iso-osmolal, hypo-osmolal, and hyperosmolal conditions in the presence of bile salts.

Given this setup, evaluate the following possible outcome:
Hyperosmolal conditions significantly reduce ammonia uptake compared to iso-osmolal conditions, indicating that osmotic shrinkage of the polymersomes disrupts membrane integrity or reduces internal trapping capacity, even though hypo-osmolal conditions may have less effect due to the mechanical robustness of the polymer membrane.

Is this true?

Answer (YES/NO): NO